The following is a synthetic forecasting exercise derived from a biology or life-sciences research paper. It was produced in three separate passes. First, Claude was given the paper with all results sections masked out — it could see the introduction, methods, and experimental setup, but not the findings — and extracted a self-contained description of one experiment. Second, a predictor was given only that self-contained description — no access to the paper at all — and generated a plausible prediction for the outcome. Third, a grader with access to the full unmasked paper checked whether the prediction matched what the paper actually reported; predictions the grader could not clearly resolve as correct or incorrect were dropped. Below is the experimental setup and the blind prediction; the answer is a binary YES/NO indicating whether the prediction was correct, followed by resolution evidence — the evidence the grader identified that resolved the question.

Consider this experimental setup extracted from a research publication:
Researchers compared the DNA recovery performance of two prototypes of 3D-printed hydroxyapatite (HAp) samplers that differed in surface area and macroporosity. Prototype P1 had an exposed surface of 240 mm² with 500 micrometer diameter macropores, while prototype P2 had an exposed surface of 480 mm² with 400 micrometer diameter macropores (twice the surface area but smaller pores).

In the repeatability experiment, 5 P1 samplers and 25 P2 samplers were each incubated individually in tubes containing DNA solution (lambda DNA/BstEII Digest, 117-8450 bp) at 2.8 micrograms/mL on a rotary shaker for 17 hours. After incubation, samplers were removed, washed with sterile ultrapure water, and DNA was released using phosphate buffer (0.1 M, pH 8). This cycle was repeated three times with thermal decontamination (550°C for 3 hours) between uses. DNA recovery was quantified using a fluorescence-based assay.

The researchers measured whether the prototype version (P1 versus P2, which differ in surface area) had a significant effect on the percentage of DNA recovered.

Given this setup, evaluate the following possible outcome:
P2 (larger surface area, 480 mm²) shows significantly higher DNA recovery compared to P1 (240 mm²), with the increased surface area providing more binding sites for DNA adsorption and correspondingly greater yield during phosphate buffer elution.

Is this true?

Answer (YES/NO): NO